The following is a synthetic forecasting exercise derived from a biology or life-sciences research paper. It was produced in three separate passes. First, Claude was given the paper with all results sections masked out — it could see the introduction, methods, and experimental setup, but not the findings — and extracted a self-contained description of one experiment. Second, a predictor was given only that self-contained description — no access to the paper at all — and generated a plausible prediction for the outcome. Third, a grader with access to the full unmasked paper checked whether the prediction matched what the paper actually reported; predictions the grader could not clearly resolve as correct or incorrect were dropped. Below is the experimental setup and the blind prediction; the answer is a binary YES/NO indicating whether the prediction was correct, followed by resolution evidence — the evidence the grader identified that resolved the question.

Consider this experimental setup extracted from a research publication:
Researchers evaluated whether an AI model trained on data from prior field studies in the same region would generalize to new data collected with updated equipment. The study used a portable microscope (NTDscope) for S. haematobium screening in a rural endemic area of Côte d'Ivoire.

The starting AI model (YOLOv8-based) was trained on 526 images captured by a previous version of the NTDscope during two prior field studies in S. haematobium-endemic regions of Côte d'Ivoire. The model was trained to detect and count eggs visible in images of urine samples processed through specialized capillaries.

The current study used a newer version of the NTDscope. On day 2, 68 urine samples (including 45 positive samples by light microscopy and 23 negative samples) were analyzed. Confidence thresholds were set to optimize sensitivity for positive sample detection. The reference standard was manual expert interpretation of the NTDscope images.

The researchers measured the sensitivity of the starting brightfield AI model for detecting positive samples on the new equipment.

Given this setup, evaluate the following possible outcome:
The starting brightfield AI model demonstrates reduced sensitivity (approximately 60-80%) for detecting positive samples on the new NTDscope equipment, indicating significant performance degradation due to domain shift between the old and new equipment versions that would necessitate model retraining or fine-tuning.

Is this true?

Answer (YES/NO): YES